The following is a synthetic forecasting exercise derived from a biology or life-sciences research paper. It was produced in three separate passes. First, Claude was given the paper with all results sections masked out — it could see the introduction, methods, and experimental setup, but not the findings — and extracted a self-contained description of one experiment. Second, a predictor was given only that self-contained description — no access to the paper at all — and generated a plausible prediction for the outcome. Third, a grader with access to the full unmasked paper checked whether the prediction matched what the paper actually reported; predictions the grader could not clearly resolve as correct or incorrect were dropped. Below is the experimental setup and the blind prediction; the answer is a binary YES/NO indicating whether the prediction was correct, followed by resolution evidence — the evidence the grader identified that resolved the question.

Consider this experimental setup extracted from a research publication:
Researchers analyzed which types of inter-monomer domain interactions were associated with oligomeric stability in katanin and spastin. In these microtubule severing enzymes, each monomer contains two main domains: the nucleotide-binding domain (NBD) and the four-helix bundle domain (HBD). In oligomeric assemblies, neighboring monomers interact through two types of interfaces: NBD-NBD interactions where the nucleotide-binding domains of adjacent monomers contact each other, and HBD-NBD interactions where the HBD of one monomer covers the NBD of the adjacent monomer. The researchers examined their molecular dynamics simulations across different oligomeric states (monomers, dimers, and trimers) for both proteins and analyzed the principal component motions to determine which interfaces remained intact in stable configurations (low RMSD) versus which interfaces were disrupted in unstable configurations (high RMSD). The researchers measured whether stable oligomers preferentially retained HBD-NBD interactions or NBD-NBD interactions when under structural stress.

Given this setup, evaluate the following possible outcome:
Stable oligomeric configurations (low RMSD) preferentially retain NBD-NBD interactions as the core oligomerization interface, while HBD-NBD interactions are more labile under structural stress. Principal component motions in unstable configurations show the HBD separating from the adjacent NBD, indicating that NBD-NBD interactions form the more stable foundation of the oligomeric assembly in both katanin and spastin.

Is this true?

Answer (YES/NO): NO